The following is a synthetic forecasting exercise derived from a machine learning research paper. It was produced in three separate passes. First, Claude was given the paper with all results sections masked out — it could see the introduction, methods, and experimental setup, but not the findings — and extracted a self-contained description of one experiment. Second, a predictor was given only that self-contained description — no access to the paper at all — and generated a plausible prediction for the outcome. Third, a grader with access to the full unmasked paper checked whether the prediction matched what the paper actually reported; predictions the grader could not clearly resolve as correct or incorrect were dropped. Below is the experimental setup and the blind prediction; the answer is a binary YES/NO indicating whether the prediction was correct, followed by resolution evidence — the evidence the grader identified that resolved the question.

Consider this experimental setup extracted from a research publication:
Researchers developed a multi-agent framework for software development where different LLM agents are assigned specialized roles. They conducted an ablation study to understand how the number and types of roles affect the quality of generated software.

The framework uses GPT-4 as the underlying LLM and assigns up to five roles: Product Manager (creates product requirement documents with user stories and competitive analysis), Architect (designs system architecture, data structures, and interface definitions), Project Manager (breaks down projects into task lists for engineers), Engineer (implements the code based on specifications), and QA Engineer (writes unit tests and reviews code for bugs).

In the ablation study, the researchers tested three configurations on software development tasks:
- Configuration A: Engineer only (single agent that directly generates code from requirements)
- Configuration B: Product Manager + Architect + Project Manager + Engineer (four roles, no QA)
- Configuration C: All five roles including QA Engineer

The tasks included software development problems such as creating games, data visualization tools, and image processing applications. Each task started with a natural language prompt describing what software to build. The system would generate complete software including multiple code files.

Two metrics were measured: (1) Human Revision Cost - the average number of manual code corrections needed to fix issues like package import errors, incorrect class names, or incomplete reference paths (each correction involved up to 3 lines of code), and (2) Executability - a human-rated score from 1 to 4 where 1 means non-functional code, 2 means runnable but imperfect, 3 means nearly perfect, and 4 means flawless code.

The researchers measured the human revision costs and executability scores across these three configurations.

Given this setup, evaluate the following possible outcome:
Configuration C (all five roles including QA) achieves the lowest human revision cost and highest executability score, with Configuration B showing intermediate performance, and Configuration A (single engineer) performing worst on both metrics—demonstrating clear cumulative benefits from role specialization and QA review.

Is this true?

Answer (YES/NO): YES